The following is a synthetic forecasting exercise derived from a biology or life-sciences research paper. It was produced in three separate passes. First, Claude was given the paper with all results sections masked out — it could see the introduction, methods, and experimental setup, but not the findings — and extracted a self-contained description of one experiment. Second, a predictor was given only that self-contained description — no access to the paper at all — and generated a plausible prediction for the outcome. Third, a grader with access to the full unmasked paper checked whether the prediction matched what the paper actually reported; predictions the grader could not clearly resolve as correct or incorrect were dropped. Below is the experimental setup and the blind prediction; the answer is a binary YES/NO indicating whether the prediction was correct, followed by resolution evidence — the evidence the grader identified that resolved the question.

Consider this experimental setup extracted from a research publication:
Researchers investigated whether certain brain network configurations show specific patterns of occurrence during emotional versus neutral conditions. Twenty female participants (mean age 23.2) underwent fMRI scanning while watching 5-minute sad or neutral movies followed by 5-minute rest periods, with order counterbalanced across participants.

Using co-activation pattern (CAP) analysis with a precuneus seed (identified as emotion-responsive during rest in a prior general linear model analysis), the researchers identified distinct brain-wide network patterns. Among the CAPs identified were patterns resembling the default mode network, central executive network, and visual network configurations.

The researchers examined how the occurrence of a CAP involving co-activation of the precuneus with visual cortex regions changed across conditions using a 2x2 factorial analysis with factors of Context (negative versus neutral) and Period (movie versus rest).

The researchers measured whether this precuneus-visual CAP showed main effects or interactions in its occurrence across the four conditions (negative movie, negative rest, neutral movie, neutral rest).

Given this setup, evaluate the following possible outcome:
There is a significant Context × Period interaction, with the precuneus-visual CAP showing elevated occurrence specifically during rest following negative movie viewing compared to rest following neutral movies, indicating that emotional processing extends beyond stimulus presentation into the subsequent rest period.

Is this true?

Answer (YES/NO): NO